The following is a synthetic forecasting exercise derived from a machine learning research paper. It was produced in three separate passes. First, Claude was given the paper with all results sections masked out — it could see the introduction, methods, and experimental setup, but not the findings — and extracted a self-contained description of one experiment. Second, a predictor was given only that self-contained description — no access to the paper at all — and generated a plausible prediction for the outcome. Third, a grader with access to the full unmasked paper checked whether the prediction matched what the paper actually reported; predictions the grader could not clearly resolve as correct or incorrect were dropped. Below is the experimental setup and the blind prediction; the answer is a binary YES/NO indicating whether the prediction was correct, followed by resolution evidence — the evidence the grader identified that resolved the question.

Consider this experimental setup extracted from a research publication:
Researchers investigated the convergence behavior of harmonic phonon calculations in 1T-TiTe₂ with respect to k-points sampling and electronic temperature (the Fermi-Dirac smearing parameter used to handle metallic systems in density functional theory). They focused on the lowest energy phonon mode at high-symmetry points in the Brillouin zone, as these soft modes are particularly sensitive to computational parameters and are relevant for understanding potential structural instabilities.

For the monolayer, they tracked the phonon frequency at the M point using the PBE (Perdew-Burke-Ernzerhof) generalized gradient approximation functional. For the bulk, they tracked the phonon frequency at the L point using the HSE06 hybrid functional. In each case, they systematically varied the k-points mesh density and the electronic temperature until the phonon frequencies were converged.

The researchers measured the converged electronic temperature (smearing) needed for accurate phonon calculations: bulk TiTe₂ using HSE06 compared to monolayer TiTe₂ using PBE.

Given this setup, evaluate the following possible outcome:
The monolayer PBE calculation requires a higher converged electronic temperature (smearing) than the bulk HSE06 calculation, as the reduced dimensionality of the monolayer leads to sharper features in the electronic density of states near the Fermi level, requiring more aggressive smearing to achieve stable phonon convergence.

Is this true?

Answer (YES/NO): YES